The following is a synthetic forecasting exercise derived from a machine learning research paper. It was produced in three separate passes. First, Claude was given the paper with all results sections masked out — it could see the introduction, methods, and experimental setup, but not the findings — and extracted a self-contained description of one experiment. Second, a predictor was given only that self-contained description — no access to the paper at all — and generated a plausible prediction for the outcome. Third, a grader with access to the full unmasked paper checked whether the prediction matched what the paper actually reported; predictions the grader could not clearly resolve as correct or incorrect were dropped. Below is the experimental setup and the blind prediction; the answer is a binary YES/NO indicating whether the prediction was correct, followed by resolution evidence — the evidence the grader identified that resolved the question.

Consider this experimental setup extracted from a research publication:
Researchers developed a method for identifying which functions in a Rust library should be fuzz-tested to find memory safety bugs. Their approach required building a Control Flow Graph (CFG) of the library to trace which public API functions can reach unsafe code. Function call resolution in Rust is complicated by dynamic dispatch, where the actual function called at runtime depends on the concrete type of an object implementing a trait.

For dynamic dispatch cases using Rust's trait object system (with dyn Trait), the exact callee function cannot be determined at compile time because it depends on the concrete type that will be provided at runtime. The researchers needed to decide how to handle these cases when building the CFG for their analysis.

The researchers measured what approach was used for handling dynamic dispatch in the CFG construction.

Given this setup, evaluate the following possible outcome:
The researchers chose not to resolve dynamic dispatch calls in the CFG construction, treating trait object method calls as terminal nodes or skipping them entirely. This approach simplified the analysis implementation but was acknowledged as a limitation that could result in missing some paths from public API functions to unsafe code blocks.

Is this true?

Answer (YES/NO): NO